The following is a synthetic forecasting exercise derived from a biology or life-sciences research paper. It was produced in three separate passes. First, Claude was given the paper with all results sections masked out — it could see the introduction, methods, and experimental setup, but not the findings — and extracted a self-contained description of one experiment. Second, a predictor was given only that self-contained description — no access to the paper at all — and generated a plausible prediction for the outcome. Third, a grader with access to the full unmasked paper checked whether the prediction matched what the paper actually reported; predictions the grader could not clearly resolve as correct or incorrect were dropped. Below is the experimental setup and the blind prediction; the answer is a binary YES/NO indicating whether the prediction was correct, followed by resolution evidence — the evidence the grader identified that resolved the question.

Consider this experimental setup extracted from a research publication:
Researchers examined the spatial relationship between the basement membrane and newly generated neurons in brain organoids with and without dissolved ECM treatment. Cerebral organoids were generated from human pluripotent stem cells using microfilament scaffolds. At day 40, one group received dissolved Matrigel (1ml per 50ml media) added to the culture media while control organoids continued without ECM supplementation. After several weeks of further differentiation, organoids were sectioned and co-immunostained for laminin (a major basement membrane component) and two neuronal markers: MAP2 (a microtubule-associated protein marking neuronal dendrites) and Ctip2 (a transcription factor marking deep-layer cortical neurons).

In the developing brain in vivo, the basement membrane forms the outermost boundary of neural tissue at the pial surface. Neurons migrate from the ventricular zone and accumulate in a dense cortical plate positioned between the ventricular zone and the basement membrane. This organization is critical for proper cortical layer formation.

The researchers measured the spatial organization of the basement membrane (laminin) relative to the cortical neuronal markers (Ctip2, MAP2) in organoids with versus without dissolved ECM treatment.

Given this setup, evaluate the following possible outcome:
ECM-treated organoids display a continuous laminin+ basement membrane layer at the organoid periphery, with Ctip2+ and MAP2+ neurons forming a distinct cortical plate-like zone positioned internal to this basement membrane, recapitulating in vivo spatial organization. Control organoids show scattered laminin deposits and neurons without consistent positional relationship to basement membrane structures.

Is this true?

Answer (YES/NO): YES